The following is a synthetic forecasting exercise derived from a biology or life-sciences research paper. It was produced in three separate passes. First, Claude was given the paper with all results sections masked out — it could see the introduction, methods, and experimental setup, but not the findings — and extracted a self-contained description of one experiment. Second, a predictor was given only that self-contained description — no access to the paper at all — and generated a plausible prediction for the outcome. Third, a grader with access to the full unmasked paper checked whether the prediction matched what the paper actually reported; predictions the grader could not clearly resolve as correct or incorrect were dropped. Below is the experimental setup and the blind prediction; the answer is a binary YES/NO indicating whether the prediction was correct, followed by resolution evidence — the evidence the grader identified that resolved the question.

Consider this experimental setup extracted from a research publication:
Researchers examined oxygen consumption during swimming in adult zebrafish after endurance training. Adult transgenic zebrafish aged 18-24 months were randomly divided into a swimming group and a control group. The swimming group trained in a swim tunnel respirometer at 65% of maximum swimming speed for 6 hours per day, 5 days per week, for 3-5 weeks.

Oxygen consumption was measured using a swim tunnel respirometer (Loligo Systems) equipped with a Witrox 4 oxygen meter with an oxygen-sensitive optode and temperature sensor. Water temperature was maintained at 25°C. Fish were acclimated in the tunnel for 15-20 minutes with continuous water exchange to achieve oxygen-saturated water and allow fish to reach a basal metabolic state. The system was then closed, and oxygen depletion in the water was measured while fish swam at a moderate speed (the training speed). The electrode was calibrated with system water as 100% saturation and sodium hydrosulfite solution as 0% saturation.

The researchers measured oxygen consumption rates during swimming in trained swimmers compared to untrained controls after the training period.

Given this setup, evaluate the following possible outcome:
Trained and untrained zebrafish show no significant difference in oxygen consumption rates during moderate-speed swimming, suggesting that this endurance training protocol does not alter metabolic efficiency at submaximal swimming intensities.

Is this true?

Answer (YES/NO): NO